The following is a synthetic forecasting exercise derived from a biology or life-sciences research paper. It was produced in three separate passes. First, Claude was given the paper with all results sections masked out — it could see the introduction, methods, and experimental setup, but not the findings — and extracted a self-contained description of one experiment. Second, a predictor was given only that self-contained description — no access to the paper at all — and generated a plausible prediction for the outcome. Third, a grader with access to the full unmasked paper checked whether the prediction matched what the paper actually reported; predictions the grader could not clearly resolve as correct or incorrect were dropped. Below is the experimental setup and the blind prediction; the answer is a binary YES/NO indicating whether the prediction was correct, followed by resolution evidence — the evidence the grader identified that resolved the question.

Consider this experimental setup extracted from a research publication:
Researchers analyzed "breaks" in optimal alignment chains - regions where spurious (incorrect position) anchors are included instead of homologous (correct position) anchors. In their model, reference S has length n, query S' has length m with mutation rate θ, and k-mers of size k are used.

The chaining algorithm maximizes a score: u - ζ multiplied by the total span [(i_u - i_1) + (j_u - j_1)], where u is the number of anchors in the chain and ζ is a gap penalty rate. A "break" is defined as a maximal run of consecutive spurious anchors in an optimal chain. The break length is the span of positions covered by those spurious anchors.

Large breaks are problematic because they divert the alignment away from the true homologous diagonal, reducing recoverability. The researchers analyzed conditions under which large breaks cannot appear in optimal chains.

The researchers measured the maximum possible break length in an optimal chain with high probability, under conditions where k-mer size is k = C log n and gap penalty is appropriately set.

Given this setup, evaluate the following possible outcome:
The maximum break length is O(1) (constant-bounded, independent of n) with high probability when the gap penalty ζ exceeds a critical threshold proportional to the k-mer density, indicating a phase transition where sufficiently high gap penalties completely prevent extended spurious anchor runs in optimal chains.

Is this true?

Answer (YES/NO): NO